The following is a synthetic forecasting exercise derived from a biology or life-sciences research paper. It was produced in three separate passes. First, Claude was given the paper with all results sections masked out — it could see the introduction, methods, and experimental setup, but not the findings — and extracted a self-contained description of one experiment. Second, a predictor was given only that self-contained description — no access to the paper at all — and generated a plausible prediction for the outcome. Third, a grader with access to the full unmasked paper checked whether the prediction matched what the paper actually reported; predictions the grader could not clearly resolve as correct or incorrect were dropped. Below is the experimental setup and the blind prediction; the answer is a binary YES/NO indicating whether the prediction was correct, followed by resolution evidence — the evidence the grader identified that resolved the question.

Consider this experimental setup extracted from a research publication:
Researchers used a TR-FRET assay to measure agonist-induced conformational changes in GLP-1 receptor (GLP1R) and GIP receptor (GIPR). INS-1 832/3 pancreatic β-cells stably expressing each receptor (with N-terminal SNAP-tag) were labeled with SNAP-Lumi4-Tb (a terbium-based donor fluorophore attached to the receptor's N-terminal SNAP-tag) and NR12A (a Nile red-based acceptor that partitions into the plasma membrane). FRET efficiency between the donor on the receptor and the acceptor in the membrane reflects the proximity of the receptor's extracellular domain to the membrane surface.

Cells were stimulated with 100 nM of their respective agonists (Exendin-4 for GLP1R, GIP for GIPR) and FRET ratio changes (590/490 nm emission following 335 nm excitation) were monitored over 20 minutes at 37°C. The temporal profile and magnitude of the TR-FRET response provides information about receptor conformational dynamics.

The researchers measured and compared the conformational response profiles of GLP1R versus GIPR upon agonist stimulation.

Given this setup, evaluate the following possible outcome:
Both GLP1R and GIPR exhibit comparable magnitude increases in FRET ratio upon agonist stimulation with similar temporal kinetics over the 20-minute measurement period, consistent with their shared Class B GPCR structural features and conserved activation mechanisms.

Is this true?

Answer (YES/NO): NO